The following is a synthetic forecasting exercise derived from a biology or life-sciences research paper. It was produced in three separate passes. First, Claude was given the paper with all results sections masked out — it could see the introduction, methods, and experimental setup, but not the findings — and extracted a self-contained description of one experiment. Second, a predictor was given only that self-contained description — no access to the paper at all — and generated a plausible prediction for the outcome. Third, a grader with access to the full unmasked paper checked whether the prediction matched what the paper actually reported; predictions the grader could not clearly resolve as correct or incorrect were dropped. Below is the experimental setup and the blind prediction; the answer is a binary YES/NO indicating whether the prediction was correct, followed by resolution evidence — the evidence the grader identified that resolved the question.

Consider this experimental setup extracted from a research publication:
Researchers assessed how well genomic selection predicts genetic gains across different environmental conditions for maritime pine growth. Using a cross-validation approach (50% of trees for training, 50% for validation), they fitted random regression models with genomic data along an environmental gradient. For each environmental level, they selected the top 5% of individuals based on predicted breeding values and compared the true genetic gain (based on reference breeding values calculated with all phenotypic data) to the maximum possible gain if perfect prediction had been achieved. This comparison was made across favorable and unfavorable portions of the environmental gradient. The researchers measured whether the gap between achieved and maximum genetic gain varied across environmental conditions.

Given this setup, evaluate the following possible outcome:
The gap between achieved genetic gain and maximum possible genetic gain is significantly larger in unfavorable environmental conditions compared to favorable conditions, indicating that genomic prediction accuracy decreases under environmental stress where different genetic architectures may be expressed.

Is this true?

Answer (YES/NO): NO